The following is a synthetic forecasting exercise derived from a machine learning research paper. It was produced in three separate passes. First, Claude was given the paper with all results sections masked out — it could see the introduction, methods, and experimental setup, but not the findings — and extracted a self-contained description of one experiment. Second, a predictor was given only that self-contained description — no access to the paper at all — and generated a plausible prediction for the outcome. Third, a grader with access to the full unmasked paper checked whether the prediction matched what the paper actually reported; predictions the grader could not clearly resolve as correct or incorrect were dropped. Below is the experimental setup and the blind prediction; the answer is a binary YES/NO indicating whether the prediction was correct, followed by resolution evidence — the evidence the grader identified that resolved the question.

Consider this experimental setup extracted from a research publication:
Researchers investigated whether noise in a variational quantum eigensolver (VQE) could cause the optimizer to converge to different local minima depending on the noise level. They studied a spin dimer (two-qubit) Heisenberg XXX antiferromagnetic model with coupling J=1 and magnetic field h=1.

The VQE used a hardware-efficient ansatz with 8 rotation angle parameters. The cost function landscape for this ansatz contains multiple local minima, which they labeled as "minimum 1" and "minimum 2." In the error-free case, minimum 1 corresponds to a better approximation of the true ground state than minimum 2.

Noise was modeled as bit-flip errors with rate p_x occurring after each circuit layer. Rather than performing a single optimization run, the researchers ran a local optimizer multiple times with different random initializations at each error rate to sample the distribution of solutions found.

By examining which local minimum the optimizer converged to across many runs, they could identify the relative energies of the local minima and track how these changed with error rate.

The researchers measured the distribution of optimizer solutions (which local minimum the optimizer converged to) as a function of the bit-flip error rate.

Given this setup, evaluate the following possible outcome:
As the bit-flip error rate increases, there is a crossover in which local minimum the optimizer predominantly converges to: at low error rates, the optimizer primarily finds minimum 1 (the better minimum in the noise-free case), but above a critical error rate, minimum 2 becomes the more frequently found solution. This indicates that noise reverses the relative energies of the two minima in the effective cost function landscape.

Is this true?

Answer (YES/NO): YES